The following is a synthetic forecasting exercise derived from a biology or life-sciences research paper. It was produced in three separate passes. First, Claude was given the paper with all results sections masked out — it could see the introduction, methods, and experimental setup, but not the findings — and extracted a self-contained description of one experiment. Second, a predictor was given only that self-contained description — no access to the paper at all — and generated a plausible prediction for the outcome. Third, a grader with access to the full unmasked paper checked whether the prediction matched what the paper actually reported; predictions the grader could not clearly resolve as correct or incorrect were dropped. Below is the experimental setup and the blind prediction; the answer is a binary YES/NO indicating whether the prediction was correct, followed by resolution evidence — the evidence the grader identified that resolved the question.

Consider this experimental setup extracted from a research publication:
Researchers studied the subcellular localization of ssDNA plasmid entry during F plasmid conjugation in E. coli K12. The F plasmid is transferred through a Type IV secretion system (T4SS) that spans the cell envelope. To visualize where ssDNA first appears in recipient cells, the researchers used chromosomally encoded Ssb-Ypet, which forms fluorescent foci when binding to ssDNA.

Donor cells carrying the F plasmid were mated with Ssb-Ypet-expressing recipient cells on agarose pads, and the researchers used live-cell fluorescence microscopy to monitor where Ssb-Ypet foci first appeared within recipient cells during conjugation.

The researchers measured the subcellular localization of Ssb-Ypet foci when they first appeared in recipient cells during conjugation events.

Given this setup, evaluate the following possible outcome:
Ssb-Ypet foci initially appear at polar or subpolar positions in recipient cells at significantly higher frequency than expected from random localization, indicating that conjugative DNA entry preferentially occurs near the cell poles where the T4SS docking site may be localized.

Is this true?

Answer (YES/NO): YES